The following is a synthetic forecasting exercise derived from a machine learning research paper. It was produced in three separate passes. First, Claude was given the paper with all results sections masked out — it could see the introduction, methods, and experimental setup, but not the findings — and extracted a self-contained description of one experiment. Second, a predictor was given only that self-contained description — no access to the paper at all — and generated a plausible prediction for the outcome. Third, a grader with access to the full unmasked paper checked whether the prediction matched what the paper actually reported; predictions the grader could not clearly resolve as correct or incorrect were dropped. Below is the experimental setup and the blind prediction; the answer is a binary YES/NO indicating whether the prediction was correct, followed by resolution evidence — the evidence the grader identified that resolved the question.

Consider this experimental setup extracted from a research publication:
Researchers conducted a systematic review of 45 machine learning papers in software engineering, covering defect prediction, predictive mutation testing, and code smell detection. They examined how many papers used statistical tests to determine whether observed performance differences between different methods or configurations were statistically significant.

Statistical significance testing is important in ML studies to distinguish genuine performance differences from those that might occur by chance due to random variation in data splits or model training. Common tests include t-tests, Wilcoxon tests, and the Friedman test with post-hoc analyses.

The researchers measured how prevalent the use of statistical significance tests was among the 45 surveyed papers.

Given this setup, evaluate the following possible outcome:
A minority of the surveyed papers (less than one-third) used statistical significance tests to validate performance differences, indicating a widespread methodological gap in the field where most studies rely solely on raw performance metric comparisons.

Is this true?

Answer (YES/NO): YES